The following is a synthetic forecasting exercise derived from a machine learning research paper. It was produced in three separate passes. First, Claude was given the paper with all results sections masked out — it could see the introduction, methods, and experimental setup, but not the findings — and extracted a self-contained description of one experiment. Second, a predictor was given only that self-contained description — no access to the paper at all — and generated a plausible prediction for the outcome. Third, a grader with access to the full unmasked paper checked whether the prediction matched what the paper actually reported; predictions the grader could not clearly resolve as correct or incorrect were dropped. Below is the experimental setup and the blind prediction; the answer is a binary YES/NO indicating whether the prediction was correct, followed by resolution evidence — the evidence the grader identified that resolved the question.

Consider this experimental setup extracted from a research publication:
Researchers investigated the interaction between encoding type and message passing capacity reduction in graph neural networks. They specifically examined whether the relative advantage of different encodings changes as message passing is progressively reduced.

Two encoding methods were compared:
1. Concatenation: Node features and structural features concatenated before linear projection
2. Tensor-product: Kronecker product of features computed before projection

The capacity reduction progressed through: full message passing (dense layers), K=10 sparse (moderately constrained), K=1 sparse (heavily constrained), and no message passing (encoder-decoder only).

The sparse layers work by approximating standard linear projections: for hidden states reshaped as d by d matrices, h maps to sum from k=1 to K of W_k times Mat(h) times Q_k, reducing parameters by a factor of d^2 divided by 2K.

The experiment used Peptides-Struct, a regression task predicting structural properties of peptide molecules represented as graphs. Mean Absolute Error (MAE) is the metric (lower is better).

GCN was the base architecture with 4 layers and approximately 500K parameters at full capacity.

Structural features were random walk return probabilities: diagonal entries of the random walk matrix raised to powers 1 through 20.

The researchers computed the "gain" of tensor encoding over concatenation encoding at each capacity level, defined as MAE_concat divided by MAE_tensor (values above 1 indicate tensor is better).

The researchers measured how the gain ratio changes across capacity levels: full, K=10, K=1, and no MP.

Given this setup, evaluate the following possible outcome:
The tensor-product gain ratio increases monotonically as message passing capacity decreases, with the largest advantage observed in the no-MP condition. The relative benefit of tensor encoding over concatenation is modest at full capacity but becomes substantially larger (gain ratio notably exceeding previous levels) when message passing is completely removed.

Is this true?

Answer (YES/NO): NO